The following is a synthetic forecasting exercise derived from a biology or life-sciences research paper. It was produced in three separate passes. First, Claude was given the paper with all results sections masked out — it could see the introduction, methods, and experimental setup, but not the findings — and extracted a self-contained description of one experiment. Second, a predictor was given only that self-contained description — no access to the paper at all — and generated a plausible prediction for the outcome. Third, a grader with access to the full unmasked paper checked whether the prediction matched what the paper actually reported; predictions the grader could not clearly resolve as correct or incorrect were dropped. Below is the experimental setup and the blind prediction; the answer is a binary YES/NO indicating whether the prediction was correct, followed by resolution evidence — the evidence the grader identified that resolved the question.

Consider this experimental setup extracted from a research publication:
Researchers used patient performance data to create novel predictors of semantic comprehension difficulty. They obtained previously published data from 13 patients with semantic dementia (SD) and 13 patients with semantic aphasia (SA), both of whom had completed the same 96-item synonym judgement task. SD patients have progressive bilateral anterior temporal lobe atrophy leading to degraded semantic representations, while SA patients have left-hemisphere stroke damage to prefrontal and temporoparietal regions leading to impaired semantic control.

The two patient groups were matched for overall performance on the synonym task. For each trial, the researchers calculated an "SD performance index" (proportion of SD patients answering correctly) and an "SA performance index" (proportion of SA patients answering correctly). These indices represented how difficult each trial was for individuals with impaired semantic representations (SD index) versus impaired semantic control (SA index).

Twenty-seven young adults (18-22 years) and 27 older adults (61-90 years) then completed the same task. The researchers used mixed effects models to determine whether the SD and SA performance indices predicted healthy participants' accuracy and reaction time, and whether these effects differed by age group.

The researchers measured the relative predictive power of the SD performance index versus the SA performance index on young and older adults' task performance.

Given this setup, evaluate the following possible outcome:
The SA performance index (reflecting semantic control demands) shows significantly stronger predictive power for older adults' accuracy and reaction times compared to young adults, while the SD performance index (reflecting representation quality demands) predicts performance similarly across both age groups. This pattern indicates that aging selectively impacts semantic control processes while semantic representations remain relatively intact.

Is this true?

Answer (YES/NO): NO